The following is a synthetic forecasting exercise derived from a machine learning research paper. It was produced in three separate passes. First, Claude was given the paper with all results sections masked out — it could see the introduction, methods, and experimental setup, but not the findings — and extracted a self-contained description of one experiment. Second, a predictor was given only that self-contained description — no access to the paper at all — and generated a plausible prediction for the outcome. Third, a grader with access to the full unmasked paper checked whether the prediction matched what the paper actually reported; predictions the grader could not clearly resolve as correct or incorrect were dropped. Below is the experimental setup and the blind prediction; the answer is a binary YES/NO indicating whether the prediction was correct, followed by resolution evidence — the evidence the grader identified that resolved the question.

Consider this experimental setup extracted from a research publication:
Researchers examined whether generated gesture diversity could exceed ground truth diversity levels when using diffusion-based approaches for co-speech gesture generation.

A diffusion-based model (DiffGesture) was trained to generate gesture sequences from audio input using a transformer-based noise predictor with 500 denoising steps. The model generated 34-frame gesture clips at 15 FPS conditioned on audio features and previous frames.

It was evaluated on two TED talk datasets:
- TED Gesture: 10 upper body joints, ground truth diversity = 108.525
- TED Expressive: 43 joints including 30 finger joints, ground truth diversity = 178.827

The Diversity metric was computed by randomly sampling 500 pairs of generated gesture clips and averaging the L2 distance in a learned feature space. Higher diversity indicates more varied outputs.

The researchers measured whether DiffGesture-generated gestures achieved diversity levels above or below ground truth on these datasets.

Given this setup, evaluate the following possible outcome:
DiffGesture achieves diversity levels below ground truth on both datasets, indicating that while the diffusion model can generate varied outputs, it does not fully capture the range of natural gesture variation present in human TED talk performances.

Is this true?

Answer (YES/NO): NO